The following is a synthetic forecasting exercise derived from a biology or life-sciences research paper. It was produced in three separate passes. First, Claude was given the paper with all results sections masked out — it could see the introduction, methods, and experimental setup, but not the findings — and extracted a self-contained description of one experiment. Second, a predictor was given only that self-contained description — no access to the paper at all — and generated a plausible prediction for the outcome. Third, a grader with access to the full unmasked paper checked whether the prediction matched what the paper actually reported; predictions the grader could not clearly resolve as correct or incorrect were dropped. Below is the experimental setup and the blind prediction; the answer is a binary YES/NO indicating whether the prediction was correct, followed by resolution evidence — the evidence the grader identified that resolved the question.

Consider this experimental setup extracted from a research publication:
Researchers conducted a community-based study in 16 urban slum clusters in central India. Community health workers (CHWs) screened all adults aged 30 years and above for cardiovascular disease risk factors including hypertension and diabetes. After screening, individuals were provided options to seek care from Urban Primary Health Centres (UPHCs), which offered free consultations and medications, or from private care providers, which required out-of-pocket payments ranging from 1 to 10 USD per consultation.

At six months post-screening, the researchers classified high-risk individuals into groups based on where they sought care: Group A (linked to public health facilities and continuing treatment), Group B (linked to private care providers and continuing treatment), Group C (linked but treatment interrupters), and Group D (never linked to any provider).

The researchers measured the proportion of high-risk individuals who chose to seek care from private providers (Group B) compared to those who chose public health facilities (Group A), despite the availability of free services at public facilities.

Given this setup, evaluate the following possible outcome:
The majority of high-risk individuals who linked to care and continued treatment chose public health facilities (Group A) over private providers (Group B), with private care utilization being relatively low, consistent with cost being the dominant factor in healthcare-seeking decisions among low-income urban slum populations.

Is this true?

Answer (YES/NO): YES